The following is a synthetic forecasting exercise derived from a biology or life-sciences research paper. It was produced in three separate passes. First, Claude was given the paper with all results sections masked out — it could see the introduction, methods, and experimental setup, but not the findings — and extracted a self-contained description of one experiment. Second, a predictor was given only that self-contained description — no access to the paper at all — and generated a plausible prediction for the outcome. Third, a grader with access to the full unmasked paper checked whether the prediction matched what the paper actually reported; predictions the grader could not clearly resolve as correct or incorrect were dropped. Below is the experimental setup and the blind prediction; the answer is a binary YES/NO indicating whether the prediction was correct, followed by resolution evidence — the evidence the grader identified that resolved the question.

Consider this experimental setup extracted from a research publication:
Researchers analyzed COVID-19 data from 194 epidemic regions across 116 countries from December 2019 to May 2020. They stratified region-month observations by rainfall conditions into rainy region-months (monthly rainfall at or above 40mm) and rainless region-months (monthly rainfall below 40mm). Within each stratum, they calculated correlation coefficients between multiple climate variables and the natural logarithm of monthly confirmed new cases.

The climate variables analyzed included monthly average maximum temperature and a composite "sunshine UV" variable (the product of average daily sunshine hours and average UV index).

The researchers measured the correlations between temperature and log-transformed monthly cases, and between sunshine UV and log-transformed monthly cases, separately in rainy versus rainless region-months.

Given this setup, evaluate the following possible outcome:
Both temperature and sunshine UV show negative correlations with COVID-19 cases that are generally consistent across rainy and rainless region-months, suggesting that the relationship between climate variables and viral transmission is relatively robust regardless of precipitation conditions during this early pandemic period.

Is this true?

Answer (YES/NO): NO